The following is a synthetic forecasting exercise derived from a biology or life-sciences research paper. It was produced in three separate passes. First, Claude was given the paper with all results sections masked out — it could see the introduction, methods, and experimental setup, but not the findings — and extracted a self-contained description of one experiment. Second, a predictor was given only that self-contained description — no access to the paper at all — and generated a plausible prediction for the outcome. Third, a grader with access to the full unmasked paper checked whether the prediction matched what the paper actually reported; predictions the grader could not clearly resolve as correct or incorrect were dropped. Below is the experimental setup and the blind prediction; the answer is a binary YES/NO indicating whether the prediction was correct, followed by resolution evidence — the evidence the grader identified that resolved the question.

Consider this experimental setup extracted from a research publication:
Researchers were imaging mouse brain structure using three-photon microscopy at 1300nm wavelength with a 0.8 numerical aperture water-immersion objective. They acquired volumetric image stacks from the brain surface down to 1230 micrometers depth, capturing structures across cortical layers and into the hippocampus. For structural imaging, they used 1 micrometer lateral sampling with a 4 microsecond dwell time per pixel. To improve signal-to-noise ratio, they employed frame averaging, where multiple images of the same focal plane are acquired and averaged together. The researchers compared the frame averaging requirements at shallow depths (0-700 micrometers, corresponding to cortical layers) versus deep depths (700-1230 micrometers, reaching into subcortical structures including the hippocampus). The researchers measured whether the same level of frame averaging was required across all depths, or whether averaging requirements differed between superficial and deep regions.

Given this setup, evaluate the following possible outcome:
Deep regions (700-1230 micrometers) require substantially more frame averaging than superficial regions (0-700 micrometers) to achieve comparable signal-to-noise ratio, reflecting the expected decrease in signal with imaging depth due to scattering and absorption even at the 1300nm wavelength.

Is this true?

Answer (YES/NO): YES